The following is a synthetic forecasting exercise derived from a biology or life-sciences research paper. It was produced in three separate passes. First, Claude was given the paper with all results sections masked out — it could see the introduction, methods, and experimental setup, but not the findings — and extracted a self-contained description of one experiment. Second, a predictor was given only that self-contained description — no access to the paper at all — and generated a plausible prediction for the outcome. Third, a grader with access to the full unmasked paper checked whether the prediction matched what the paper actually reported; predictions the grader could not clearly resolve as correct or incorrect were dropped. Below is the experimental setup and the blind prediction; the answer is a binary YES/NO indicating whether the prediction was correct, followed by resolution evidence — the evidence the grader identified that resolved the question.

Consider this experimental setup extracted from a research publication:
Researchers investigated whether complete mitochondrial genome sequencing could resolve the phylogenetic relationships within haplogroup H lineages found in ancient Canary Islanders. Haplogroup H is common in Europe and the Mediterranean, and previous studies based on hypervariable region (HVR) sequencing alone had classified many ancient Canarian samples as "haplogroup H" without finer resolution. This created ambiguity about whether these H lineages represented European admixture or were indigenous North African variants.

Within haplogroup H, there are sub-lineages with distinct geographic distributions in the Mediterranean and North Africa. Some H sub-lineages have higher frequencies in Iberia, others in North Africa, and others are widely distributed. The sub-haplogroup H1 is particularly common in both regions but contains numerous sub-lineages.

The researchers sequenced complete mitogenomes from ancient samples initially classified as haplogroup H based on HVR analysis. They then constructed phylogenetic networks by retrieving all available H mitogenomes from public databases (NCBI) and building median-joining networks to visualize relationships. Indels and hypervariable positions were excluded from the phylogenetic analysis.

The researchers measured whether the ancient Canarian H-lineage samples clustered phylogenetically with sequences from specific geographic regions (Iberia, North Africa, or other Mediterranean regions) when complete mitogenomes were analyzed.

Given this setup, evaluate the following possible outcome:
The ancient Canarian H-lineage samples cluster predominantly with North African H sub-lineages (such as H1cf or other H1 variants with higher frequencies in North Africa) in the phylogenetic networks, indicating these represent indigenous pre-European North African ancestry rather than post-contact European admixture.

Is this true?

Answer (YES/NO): NO